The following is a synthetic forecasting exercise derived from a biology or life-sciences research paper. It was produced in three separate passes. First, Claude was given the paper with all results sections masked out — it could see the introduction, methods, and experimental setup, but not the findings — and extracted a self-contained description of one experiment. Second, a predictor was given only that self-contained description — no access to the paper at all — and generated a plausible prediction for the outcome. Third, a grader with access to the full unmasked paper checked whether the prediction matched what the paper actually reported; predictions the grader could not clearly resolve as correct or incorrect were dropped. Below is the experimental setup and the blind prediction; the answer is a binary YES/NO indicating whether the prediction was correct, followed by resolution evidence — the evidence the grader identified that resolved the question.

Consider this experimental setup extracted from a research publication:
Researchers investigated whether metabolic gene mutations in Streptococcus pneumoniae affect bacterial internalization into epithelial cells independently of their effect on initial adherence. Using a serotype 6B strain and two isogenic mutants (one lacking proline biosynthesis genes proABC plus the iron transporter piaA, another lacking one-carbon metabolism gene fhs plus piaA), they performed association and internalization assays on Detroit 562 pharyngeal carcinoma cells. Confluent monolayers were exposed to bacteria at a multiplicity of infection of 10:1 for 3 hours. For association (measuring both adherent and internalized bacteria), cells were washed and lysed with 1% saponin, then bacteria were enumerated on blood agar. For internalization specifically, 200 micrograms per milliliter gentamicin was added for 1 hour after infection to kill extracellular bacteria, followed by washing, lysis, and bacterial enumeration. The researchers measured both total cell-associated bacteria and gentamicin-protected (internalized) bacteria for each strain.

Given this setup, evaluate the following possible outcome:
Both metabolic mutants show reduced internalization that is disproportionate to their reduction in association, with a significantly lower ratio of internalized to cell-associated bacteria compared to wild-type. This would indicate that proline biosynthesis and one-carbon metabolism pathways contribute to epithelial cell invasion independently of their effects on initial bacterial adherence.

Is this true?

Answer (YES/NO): NO